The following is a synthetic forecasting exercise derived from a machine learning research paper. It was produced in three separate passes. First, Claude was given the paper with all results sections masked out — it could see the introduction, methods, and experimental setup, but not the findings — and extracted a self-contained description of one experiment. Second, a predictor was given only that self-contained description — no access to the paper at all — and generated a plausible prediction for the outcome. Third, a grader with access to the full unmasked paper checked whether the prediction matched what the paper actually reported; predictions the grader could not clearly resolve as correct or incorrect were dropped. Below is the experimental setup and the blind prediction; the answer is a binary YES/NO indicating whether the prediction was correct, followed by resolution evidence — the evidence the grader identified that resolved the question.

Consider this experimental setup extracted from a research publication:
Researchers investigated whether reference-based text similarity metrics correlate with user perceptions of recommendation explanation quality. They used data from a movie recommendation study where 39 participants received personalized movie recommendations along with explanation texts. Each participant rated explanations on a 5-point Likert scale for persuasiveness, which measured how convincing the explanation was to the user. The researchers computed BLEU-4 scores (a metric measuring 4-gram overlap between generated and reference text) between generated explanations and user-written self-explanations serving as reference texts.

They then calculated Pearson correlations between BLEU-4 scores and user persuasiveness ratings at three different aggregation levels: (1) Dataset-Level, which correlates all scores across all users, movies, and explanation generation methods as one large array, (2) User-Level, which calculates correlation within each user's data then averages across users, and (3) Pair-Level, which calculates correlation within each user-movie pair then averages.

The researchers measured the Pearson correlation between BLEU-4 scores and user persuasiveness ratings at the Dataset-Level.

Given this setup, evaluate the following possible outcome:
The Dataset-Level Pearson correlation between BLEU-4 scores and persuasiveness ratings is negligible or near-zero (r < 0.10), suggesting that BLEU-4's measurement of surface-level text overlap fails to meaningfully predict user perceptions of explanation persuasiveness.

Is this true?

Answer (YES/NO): YES